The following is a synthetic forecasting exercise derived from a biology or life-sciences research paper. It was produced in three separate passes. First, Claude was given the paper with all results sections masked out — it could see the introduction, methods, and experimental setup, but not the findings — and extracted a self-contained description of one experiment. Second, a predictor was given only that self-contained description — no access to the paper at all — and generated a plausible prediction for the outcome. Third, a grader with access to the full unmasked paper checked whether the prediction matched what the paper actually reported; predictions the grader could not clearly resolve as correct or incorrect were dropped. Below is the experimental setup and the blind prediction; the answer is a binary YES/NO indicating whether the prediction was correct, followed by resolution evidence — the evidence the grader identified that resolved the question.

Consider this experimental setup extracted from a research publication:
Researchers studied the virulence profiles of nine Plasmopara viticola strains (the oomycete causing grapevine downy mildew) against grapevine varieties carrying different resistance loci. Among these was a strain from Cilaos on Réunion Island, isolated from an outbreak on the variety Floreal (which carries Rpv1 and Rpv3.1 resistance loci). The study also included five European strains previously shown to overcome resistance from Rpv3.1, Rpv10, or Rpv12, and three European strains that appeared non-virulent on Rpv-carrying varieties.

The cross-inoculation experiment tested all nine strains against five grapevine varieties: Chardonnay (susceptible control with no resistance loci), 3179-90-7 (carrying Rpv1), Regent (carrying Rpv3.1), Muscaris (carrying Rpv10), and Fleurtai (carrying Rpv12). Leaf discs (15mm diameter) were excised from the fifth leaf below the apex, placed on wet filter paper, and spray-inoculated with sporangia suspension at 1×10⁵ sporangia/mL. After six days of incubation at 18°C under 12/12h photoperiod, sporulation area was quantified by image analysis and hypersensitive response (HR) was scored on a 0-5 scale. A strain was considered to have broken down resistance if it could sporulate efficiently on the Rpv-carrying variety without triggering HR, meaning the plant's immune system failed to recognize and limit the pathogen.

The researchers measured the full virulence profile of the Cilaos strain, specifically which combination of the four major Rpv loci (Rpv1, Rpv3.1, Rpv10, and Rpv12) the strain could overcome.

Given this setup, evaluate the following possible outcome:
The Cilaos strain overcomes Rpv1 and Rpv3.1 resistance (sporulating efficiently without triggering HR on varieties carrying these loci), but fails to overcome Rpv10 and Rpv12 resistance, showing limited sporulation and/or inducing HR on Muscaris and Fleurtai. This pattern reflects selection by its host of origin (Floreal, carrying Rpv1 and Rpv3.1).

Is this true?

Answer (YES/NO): NO